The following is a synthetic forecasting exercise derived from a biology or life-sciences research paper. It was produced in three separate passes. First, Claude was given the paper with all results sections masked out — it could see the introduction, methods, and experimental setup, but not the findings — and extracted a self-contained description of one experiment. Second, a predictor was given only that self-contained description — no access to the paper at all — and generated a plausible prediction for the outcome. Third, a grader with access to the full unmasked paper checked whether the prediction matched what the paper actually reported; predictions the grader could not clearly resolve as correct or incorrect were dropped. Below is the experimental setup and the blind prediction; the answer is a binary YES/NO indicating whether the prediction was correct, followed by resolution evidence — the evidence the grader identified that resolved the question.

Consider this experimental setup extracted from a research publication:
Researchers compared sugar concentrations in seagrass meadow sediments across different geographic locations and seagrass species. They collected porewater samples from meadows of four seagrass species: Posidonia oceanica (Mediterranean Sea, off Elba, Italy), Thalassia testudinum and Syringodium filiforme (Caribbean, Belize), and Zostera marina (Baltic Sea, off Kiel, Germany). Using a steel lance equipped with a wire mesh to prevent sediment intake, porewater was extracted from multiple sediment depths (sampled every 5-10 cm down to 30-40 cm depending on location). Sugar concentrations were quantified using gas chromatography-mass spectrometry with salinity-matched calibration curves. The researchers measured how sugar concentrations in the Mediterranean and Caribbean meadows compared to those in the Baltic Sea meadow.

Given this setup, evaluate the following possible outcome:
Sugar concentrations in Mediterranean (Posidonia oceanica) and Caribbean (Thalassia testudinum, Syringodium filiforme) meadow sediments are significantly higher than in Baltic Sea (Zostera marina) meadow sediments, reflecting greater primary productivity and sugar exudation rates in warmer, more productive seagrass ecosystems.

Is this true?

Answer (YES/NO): YES